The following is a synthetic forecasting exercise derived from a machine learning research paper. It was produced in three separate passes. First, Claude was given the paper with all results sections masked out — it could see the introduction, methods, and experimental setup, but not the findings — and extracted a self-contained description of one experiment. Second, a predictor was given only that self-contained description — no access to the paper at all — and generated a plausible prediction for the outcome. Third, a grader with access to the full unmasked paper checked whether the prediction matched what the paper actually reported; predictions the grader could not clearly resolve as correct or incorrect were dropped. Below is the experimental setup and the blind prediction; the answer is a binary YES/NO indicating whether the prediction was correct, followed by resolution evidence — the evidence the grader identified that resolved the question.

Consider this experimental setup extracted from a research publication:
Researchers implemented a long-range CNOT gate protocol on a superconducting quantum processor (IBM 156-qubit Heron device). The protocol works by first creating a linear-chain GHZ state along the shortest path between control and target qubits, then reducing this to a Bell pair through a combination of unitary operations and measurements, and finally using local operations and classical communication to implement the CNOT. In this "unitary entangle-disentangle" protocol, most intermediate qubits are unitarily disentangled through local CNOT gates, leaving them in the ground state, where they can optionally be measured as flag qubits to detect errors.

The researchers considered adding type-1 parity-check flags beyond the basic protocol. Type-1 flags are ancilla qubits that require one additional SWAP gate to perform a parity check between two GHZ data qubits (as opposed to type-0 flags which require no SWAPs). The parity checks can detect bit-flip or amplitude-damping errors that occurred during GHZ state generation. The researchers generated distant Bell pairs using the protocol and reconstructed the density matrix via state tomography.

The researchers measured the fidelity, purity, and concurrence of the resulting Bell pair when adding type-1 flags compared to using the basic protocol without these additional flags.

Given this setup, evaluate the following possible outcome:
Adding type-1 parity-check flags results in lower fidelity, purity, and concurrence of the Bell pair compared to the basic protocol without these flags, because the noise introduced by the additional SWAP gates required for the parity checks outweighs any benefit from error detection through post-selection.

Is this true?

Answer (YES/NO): YES